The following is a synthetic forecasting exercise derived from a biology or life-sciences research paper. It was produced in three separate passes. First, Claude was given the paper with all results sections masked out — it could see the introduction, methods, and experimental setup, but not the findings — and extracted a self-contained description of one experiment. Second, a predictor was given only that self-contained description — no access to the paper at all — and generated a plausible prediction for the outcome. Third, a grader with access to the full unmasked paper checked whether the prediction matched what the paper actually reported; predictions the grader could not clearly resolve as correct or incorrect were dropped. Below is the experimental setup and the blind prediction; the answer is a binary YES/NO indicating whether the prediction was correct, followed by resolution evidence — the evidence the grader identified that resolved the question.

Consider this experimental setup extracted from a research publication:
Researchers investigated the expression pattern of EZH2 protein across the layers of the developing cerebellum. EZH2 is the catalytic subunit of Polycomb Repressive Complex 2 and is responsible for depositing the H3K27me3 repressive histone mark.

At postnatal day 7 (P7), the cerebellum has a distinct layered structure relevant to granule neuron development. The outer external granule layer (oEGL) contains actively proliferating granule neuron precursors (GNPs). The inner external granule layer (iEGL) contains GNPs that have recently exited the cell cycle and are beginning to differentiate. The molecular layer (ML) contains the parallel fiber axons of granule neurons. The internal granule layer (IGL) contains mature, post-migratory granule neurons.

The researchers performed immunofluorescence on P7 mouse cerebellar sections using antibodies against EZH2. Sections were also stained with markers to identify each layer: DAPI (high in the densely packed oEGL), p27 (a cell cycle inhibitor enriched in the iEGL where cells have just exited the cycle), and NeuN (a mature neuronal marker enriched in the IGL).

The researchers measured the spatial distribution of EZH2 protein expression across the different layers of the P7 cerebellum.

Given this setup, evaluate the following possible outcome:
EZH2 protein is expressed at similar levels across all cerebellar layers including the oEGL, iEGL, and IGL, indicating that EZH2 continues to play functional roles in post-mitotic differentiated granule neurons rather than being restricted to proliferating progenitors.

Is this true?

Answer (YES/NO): NO